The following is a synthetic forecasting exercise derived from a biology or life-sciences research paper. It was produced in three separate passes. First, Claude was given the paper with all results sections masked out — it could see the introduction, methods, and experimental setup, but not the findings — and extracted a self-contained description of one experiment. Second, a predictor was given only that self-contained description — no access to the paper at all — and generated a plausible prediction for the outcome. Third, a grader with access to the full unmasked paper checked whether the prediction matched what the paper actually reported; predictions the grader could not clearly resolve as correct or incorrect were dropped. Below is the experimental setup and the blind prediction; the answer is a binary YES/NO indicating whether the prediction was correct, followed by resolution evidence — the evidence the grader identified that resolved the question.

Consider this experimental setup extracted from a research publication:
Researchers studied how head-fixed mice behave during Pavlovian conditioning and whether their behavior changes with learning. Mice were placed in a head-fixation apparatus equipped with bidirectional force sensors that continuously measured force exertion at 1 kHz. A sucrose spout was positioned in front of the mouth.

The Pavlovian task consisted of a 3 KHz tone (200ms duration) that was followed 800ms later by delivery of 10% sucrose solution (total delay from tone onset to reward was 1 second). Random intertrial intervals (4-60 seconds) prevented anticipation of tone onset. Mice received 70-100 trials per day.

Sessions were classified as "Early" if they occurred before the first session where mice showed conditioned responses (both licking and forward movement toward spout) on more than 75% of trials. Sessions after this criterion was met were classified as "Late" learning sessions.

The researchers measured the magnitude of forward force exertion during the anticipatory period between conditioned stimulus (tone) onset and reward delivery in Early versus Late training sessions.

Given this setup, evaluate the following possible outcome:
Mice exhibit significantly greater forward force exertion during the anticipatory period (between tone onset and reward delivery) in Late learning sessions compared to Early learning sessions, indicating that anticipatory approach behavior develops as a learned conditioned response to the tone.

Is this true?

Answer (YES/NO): YES